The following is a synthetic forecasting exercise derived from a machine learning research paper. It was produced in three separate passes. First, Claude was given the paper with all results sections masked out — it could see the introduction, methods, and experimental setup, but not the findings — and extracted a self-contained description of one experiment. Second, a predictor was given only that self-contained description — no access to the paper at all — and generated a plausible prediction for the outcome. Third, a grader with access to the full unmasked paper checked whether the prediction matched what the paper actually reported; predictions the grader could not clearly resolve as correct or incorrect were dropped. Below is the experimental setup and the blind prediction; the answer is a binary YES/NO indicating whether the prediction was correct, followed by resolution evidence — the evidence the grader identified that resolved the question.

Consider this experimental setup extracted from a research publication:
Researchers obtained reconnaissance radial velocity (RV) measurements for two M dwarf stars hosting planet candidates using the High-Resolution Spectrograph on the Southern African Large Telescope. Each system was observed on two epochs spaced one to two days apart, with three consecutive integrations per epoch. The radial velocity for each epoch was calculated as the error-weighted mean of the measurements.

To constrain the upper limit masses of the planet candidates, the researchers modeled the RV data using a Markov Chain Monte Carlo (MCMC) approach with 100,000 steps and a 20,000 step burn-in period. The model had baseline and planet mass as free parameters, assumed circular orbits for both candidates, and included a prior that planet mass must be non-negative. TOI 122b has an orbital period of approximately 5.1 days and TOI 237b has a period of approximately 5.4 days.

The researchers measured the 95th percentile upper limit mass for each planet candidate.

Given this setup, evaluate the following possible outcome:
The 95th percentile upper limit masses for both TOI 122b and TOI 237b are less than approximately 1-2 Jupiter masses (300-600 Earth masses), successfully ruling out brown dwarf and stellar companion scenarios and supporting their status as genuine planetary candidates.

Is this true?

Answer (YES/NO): NO